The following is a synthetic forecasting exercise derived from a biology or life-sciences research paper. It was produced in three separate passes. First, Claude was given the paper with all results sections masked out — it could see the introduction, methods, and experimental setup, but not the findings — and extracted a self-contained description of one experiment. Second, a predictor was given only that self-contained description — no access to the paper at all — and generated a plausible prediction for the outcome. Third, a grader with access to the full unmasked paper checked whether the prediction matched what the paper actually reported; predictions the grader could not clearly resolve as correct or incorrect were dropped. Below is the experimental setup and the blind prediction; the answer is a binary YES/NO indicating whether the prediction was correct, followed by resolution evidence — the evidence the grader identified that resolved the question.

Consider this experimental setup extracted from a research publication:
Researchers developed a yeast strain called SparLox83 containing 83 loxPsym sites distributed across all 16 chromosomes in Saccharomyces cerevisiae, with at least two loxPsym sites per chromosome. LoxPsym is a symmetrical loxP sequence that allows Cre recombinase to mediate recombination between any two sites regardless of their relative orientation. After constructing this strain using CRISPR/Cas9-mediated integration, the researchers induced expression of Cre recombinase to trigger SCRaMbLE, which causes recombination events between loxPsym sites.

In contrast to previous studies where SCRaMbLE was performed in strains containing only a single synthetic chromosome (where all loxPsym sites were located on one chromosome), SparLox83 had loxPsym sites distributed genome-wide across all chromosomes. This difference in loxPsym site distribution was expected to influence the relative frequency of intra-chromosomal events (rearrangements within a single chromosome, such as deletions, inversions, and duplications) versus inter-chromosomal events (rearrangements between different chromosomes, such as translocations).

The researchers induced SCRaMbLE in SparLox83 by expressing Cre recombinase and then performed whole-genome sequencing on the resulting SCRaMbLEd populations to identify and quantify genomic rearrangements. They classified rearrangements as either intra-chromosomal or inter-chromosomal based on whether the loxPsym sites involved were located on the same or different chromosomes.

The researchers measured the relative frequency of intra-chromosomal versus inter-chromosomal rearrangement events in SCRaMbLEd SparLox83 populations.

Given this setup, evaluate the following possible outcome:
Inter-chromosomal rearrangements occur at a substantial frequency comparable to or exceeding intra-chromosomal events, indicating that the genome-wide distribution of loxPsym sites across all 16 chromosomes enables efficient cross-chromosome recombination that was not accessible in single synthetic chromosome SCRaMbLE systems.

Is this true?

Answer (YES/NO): YES